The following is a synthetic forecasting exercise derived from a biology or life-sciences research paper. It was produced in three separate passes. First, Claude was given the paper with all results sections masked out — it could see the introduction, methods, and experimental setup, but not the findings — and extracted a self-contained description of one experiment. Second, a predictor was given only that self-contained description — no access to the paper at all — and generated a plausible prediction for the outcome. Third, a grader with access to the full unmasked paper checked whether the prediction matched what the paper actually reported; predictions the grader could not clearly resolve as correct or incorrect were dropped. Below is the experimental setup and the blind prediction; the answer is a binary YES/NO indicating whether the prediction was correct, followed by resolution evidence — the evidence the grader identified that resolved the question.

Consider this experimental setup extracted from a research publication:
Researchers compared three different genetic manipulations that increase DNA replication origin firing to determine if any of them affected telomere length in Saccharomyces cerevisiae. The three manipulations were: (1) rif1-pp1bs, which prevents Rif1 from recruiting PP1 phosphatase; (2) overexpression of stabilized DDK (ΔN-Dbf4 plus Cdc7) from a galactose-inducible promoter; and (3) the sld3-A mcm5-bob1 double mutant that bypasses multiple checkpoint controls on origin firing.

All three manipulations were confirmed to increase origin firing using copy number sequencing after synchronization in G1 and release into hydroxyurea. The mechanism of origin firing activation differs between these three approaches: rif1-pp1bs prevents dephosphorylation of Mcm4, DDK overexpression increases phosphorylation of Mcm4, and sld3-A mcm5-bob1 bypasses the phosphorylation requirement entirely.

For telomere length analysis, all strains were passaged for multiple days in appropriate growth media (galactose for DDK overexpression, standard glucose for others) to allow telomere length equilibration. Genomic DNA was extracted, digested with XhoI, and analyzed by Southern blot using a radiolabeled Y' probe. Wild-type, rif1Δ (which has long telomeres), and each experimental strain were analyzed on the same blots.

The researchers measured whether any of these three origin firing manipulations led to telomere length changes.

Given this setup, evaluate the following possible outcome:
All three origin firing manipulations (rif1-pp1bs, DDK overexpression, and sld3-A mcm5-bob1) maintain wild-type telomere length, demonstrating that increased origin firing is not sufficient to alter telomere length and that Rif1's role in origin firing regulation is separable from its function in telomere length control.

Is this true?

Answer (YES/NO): YES